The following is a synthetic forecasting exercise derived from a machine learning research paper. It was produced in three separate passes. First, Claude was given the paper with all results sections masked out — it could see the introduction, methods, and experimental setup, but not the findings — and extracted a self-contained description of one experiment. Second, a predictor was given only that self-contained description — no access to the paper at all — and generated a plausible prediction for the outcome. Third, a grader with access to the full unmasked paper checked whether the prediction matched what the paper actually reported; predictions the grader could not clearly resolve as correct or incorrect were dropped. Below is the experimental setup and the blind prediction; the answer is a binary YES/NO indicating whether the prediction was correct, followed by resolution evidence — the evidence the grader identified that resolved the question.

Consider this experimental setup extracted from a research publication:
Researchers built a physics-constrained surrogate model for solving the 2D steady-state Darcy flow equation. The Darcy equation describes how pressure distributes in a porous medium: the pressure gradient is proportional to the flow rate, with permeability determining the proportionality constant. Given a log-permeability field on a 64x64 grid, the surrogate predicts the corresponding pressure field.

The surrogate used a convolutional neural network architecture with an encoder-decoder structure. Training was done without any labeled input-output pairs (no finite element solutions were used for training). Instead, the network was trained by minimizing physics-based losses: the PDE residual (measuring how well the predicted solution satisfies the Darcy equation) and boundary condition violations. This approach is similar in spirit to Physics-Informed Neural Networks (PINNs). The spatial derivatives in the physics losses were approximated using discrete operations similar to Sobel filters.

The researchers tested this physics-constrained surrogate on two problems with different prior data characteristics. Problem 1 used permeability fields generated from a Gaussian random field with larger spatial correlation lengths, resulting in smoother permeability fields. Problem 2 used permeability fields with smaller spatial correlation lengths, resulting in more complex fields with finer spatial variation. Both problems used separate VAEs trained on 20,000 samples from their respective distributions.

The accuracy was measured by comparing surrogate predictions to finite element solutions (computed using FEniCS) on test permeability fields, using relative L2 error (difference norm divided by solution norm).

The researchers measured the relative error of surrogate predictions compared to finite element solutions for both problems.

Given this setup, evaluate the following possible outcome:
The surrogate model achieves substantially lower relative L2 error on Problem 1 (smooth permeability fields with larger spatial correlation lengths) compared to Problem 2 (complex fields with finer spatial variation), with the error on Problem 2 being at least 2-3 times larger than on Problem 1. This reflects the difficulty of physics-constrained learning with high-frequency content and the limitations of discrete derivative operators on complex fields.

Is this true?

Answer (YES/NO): NO